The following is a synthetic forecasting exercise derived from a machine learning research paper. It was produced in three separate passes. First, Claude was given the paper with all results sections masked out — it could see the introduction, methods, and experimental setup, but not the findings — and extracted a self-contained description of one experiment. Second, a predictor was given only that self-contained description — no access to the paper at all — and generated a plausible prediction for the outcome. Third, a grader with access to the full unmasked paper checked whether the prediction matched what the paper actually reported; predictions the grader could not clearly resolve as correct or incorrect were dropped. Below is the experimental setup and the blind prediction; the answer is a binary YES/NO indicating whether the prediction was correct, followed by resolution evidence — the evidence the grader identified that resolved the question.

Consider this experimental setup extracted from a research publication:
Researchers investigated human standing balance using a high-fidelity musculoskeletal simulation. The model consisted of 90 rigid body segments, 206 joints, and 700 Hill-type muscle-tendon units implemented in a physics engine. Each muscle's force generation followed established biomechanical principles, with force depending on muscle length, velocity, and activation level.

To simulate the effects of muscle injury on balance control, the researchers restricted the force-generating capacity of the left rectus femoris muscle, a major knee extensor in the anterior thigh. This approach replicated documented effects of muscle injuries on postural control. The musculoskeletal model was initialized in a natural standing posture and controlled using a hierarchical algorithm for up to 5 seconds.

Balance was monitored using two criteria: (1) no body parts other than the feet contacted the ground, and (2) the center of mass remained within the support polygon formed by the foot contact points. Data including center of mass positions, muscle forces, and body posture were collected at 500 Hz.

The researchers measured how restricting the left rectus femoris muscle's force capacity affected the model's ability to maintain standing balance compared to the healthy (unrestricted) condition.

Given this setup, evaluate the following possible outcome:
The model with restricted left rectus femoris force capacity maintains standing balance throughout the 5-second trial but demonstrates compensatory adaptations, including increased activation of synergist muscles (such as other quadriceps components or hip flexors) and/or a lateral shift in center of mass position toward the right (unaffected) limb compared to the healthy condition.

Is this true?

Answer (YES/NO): NO